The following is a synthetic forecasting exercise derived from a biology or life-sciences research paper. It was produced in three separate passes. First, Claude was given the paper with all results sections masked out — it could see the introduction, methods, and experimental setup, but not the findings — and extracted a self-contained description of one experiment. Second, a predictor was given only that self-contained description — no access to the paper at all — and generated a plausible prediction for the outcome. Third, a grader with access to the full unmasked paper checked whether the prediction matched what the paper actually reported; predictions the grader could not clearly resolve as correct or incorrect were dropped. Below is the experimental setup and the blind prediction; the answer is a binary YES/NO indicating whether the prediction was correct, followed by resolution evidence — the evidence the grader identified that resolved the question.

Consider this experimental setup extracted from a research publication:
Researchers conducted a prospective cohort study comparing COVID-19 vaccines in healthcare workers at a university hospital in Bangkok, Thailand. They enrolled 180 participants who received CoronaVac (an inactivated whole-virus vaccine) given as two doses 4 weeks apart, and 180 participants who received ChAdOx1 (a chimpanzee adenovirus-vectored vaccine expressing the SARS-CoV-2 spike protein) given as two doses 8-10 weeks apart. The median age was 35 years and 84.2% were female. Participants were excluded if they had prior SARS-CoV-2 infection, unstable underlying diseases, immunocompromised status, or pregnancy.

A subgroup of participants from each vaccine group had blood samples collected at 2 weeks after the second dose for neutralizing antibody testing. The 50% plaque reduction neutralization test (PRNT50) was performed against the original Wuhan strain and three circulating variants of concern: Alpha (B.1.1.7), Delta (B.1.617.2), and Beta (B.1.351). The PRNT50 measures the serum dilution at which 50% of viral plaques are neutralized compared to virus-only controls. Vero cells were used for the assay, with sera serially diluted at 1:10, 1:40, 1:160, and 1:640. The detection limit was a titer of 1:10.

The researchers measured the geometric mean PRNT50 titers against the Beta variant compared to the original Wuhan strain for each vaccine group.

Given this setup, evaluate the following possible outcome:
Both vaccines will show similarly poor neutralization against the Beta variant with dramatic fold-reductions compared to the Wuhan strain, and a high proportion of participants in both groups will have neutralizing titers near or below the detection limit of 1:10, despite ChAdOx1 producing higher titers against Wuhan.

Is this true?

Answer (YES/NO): NO